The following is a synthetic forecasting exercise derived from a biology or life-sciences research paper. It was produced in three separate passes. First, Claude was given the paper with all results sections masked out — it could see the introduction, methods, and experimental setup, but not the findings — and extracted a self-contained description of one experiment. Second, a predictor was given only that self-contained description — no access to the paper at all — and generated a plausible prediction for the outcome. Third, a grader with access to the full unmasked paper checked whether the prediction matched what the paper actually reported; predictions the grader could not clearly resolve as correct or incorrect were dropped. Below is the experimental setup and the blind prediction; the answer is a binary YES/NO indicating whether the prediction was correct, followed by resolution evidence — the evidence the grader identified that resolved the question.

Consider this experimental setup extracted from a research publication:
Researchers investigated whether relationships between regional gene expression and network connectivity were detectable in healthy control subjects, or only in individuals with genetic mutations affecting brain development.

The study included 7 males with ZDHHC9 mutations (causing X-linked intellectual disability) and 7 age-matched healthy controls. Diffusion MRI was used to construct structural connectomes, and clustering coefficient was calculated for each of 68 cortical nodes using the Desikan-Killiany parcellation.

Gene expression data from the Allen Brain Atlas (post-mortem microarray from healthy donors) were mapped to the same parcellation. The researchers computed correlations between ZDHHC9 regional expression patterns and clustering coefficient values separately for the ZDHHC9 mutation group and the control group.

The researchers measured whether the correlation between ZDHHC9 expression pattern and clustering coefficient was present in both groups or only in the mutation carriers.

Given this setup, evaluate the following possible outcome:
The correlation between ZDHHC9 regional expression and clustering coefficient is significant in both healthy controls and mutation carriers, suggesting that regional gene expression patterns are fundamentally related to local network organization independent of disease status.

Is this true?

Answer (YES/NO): YES